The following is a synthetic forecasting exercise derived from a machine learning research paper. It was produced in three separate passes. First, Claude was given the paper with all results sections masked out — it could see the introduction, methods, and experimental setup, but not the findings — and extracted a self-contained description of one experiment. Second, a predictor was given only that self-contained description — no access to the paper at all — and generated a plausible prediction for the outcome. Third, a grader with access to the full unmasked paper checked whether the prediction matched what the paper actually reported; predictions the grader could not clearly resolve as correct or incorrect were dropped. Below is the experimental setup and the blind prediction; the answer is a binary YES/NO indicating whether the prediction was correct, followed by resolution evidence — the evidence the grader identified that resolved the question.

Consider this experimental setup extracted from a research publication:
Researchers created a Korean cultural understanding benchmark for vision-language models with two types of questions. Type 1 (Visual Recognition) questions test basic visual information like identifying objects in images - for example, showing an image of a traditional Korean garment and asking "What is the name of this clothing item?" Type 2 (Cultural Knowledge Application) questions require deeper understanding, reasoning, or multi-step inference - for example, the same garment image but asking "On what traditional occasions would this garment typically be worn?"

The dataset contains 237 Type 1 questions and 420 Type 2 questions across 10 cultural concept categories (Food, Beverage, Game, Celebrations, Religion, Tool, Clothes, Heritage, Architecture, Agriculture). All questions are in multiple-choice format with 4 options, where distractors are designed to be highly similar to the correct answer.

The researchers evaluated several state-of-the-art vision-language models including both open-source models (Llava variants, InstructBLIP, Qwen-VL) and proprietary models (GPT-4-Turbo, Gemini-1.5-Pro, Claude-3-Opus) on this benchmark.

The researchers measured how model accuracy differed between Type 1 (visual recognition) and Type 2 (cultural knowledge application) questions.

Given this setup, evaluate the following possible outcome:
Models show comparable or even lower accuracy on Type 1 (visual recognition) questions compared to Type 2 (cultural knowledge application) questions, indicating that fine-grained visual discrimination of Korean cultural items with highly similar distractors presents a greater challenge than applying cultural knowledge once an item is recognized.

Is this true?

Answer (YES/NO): YES